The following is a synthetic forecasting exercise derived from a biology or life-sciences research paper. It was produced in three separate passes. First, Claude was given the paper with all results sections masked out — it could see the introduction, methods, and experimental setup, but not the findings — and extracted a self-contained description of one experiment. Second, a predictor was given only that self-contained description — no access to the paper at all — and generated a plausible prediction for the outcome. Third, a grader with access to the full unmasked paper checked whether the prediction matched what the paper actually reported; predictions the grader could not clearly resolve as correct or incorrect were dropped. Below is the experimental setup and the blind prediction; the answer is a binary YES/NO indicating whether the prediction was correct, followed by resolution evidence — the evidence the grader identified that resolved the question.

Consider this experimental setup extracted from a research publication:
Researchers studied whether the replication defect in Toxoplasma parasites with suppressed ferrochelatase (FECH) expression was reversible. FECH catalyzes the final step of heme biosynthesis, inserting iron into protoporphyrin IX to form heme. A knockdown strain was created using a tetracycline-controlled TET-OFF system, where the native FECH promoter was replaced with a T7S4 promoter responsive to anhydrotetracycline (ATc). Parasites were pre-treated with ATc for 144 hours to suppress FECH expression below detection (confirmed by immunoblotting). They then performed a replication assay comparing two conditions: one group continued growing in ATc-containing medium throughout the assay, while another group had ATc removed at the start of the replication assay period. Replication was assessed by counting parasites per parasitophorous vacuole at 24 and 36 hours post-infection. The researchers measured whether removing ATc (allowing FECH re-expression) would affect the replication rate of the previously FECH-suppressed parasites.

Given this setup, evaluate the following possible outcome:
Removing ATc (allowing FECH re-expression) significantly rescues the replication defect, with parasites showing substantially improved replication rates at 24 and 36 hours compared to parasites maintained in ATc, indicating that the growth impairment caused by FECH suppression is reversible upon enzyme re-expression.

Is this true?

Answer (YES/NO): YES